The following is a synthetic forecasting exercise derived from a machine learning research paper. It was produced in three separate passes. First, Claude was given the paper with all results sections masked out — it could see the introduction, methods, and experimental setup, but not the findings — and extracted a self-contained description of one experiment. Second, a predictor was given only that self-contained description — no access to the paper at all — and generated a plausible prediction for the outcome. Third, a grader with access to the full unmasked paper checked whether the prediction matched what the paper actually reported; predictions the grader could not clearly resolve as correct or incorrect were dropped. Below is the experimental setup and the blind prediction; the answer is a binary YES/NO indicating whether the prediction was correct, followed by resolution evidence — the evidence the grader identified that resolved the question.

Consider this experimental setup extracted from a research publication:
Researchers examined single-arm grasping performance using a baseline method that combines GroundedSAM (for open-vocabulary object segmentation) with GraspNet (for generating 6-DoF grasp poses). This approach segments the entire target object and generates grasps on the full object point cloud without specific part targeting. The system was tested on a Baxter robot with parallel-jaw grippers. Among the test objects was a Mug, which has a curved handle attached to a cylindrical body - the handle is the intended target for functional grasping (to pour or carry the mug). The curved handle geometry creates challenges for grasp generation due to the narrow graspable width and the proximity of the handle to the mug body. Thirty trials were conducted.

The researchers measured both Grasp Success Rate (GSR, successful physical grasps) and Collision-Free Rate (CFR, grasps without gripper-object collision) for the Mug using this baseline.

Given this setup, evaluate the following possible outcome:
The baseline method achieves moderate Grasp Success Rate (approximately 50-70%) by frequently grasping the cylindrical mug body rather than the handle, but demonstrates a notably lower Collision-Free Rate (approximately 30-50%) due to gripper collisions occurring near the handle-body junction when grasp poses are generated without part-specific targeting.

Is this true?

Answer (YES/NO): NO